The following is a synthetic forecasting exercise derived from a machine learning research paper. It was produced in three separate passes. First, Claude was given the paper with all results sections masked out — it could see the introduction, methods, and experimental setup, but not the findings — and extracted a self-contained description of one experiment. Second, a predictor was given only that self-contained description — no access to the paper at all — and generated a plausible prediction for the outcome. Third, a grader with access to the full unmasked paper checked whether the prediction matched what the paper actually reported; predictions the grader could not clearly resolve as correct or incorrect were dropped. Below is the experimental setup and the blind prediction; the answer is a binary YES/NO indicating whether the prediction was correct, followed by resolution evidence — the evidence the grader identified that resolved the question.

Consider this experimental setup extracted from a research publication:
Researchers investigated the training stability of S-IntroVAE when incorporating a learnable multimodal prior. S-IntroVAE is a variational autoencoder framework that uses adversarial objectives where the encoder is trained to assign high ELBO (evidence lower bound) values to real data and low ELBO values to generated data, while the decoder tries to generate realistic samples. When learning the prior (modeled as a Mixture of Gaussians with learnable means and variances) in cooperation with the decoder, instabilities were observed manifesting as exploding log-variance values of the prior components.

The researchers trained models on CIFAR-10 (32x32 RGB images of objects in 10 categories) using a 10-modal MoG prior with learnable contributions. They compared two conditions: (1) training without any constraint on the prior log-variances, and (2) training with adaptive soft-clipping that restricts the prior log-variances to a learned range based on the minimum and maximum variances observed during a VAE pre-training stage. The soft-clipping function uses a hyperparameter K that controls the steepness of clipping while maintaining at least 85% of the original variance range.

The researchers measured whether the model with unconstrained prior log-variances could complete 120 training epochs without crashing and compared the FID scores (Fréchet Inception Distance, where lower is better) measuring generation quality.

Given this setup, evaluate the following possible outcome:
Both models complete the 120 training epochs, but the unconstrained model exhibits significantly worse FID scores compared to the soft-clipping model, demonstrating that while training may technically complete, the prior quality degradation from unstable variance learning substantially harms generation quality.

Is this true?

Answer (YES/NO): NO